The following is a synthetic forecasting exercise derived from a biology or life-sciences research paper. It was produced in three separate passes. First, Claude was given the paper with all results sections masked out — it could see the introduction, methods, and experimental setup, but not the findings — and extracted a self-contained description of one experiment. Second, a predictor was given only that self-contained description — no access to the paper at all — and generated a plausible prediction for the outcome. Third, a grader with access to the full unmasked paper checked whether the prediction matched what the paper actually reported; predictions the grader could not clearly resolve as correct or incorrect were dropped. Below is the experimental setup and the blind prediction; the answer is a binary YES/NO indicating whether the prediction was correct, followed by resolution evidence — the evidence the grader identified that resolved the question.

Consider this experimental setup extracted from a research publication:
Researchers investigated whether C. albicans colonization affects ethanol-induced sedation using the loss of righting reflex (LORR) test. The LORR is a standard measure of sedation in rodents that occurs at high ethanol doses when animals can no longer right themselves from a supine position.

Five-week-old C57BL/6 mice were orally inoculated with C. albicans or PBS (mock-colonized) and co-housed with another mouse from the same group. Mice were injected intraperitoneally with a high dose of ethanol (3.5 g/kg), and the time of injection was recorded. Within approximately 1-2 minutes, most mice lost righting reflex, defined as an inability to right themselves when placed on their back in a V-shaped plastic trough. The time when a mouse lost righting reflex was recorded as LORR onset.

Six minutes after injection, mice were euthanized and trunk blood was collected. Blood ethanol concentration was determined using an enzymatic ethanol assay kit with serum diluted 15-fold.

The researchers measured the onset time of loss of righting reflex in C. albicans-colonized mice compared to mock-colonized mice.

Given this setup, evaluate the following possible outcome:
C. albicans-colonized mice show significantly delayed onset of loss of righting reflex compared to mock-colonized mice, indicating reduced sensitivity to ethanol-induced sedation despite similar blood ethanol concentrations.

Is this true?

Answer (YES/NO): NO